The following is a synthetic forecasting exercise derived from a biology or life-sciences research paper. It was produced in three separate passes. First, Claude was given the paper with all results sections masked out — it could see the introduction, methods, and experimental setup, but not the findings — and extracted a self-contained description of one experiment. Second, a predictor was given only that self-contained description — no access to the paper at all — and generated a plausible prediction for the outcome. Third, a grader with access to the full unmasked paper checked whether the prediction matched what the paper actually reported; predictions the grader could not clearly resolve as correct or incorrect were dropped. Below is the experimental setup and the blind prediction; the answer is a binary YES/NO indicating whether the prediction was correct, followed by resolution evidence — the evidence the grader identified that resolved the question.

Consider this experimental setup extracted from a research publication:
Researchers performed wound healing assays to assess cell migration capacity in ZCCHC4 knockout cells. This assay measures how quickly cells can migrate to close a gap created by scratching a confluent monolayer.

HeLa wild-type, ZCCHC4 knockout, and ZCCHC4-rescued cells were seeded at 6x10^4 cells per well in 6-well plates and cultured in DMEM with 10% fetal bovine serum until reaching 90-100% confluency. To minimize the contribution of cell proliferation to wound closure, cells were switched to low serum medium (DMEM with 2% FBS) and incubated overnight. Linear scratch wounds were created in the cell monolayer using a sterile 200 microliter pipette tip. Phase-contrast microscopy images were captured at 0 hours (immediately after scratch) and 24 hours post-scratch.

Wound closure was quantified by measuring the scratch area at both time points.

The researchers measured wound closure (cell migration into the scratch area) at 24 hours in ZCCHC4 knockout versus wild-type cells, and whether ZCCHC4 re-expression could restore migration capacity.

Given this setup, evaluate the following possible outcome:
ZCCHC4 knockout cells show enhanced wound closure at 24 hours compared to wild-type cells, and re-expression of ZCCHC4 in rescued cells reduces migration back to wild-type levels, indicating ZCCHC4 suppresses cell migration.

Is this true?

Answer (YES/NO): NO